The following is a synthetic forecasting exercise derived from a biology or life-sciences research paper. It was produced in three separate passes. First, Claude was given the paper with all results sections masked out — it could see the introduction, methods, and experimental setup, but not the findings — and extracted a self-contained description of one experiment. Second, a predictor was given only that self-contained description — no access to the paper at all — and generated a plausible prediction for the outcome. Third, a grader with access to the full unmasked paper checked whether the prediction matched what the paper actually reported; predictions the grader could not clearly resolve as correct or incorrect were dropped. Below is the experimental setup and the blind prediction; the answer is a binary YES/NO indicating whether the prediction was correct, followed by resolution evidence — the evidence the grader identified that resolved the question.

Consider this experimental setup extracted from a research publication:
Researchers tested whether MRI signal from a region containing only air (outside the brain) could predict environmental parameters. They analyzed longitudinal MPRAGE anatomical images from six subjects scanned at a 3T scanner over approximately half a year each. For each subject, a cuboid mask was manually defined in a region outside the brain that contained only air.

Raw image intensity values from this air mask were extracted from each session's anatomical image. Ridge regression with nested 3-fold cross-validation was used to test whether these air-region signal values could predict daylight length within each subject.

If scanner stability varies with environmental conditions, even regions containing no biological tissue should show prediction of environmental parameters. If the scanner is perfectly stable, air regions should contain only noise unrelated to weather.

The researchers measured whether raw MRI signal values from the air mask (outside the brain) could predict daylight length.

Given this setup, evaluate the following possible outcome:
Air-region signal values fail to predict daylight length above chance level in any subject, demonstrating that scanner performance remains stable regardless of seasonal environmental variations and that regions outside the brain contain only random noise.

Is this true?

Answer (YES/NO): NO